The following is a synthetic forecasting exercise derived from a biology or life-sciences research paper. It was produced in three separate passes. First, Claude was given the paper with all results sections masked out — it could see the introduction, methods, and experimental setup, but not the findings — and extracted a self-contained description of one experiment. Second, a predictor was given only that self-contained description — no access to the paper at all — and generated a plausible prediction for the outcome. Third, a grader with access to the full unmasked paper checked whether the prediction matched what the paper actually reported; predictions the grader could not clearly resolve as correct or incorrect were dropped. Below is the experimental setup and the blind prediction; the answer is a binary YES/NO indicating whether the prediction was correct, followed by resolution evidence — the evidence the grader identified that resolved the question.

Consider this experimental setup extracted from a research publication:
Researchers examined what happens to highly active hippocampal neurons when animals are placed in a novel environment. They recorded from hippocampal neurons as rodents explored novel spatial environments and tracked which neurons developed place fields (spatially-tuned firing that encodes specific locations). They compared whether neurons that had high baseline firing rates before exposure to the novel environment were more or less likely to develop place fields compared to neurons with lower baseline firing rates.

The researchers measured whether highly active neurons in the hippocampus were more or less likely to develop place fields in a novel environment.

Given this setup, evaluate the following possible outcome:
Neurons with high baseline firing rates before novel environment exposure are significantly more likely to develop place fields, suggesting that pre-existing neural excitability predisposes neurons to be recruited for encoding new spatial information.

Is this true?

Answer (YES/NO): YES